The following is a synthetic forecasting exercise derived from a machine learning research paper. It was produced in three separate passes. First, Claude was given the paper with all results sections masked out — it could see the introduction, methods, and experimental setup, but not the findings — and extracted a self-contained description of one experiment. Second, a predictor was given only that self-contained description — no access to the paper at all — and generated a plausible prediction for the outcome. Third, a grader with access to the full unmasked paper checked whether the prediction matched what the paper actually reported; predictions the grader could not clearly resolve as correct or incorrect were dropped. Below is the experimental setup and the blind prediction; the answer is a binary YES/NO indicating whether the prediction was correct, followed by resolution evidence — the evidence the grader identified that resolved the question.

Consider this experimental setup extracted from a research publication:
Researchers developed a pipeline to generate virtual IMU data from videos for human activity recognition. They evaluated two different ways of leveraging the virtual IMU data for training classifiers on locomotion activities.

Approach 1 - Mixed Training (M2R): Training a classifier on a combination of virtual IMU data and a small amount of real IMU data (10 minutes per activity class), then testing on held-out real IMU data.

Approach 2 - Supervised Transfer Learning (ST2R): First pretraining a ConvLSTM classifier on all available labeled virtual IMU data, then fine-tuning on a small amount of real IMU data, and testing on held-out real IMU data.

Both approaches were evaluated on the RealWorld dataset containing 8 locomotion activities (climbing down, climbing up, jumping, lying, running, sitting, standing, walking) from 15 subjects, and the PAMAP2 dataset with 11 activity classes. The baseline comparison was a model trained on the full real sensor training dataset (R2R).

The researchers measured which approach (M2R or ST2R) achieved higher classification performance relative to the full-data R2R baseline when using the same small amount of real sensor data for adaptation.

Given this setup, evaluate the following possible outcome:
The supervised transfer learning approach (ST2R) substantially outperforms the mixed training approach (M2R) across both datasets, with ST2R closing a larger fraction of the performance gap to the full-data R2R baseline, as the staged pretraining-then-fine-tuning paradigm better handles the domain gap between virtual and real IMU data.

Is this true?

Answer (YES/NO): NO